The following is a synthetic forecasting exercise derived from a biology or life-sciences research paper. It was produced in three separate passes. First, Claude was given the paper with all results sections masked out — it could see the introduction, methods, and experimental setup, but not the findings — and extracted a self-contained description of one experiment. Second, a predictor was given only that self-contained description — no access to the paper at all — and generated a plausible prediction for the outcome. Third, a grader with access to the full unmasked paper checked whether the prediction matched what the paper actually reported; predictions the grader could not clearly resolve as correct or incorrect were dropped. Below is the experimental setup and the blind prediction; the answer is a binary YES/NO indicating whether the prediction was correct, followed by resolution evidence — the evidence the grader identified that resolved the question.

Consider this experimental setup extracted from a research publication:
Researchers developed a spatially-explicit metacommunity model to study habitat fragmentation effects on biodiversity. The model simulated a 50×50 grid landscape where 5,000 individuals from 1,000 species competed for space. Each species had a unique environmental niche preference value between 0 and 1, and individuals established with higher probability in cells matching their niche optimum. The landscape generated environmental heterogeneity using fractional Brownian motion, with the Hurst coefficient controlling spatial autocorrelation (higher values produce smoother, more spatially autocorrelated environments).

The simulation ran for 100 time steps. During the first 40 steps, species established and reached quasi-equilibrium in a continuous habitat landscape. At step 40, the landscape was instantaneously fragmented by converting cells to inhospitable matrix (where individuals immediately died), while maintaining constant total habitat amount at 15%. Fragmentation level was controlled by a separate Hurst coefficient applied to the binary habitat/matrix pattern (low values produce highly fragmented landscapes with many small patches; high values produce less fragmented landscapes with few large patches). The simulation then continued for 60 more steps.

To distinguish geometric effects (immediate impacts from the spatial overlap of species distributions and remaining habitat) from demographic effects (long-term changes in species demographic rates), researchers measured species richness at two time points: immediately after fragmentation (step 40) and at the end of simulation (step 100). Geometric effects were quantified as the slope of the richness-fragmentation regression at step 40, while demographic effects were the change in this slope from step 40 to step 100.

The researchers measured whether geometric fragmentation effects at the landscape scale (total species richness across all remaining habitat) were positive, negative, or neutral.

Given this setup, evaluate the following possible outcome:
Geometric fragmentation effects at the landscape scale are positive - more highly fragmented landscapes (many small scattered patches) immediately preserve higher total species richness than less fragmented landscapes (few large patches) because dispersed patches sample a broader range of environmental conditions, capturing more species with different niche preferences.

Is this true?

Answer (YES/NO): YES